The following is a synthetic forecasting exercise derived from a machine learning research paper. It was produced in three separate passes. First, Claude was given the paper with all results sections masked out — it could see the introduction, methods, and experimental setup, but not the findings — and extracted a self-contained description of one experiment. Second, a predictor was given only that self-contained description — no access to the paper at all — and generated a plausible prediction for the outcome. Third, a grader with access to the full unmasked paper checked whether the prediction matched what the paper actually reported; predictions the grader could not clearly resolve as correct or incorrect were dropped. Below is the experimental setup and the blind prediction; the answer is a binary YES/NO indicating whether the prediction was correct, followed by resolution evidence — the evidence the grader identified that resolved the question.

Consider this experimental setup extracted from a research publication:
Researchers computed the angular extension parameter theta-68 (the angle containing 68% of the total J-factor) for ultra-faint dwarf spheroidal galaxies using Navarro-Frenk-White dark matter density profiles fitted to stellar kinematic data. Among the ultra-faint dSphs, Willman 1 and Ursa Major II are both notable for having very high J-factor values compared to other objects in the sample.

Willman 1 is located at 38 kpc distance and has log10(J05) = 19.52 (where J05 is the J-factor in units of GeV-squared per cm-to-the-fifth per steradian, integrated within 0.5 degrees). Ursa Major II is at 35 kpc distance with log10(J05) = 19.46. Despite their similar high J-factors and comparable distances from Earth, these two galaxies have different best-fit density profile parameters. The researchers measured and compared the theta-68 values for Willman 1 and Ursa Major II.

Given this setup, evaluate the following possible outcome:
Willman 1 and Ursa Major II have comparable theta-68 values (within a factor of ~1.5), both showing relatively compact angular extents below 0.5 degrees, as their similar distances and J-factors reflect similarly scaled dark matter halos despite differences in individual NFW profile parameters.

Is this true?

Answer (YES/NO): NO